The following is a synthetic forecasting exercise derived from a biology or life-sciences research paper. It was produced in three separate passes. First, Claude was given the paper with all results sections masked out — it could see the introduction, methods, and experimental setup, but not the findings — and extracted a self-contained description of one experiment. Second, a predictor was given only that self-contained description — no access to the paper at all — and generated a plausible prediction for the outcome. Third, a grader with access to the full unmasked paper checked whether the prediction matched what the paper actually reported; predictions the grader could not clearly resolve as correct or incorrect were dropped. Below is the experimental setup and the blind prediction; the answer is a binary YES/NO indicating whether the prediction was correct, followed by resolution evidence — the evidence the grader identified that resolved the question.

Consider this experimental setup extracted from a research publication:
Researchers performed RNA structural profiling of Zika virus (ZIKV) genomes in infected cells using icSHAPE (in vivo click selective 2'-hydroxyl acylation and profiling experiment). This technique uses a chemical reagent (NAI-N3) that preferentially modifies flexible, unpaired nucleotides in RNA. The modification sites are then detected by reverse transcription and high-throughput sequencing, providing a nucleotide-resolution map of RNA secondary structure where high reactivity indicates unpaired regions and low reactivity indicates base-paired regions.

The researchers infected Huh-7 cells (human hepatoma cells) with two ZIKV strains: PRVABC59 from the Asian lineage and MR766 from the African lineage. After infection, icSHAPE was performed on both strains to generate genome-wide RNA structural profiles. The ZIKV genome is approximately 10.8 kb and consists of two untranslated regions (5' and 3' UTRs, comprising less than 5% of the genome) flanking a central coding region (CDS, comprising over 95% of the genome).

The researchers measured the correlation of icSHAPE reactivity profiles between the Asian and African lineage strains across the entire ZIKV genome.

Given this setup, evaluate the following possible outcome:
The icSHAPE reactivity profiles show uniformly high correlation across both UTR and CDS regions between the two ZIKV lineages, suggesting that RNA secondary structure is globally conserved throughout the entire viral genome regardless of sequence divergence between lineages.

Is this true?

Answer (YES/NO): NO